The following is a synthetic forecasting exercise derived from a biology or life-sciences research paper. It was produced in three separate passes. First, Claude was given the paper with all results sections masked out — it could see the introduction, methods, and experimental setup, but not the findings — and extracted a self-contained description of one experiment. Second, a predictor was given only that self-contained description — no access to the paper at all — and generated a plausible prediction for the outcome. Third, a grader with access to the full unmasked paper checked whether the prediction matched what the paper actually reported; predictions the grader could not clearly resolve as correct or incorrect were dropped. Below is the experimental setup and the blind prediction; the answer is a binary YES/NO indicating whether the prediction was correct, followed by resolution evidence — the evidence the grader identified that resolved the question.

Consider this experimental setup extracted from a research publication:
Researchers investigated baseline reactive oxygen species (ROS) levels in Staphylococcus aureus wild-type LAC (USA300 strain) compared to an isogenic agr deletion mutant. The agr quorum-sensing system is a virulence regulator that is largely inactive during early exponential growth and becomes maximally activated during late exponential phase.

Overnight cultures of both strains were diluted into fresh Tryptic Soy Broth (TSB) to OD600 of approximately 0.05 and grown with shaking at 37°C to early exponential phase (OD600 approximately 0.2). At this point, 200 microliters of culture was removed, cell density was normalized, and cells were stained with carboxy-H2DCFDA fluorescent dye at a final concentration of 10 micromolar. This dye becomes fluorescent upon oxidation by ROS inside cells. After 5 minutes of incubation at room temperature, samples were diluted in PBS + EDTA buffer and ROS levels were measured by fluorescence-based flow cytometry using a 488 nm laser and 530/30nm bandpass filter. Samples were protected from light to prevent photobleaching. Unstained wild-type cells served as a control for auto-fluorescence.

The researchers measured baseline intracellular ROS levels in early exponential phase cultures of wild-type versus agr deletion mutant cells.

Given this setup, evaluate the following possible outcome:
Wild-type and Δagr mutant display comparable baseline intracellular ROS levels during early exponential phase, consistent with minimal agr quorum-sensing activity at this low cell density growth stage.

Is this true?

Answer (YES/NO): NO